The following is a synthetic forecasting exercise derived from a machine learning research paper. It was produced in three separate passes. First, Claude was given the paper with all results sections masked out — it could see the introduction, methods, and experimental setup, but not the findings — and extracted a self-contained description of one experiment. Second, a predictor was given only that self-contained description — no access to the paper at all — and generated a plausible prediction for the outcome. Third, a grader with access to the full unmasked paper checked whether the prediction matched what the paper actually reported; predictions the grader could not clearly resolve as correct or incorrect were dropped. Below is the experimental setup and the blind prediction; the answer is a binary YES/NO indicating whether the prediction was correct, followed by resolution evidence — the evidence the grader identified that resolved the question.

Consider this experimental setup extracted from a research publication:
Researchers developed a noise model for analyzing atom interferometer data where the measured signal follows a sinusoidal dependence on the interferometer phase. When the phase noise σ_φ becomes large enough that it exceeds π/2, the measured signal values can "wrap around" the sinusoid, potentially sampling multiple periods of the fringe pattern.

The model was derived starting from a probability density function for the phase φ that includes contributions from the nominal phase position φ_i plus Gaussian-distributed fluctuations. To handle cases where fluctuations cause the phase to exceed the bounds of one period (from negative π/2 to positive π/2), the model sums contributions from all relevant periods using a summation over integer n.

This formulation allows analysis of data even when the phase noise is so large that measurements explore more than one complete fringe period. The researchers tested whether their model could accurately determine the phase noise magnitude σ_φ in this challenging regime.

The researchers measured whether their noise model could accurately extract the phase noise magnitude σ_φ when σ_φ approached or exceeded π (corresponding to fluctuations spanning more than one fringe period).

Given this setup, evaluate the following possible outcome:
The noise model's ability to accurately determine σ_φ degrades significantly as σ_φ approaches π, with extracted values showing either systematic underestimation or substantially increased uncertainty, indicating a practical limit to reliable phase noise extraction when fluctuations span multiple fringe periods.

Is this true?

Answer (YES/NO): NO